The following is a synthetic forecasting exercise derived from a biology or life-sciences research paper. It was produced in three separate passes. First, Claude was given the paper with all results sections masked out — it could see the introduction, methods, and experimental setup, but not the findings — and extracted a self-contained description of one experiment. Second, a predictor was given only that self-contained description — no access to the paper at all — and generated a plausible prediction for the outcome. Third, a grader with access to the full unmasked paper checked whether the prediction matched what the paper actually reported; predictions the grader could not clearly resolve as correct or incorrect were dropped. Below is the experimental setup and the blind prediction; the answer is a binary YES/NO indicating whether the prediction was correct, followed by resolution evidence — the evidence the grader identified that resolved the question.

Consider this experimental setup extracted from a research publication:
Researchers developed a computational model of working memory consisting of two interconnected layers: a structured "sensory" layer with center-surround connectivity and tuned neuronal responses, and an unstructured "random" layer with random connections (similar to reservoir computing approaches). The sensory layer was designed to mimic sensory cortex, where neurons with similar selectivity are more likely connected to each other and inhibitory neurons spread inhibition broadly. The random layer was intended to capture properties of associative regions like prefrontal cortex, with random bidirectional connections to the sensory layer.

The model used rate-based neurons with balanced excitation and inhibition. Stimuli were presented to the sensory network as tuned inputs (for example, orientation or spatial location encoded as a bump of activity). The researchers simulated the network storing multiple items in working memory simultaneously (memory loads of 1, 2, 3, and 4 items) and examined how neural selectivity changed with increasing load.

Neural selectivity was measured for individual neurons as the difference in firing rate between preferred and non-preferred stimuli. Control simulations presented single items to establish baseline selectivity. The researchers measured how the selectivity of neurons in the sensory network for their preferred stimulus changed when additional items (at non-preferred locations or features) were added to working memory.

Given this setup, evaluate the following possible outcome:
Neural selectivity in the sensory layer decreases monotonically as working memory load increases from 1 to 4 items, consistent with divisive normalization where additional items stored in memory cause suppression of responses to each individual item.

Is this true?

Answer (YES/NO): YES